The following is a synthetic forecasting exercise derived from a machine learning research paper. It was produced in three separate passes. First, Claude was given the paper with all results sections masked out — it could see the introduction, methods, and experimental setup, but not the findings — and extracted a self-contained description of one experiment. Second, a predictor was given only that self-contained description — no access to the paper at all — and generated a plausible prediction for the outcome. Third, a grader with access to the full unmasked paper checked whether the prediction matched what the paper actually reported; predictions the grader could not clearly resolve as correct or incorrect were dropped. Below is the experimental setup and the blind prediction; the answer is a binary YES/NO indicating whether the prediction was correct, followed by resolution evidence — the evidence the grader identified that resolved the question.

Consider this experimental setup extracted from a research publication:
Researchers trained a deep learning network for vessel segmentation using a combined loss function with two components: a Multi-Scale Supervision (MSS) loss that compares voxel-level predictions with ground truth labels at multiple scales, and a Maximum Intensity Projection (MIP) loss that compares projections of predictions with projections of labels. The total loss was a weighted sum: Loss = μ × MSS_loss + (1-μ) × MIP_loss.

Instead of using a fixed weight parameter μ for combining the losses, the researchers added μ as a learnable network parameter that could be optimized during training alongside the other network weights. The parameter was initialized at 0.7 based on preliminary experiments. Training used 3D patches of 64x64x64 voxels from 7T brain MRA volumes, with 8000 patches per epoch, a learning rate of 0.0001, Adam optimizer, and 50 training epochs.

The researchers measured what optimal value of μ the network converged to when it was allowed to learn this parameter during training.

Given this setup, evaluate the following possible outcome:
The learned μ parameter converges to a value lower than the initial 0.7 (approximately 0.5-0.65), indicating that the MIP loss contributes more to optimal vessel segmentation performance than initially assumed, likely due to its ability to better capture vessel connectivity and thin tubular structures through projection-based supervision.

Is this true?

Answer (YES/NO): NO